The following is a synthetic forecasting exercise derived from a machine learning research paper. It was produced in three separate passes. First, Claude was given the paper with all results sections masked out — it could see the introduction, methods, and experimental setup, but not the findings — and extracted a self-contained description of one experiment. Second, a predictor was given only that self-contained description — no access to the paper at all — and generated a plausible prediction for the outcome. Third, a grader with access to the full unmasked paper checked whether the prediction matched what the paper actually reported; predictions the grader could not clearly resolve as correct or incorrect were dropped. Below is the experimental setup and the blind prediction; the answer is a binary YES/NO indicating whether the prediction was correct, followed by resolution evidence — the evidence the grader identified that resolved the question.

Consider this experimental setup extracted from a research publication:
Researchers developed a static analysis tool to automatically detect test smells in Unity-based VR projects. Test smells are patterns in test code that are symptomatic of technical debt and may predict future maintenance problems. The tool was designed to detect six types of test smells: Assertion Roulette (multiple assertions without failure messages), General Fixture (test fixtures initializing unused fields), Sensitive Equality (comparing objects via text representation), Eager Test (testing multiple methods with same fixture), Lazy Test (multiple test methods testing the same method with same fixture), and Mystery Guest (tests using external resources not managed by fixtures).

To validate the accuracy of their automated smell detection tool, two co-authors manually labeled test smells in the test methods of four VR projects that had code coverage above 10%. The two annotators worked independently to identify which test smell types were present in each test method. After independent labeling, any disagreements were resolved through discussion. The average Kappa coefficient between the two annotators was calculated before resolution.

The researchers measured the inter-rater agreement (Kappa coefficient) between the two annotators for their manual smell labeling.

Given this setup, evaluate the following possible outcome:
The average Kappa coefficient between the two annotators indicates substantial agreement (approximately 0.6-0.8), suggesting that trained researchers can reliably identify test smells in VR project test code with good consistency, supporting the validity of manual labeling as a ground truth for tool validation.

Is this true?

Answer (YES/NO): NO